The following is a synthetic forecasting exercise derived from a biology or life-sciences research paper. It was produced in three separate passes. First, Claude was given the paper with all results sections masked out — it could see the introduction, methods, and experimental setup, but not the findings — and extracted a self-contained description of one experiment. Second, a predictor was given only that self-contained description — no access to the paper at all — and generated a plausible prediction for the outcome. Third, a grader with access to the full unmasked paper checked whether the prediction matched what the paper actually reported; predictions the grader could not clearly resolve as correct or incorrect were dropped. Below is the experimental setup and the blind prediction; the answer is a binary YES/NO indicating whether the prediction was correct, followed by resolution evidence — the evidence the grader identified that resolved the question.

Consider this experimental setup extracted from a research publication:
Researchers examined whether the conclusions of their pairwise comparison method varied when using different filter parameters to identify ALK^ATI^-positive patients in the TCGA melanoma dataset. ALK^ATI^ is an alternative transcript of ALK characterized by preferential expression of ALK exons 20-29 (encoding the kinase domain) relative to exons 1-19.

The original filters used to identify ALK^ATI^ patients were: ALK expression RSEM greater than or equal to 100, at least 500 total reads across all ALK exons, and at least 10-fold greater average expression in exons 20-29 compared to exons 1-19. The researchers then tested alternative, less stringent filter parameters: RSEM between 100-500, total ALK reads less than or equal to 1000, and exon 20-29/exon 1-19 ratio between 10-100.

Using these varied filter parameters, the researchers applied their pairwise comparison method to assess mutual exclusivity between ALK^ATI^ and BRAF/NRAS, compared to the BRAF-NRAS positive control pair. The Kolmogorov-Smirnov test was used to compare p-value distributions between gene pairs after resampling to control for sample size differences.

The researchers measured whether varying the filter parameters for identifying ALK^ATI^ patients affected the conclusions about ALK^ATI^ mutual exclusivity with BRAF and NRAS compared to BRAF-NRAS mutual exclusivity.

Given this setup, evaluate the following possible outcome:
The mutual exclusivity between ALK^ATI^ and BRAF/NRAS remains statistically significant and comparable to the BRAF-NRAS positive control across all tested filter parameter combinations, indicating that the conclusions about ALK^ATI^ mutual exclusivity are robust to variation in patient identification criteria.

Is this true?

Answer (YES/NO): NO